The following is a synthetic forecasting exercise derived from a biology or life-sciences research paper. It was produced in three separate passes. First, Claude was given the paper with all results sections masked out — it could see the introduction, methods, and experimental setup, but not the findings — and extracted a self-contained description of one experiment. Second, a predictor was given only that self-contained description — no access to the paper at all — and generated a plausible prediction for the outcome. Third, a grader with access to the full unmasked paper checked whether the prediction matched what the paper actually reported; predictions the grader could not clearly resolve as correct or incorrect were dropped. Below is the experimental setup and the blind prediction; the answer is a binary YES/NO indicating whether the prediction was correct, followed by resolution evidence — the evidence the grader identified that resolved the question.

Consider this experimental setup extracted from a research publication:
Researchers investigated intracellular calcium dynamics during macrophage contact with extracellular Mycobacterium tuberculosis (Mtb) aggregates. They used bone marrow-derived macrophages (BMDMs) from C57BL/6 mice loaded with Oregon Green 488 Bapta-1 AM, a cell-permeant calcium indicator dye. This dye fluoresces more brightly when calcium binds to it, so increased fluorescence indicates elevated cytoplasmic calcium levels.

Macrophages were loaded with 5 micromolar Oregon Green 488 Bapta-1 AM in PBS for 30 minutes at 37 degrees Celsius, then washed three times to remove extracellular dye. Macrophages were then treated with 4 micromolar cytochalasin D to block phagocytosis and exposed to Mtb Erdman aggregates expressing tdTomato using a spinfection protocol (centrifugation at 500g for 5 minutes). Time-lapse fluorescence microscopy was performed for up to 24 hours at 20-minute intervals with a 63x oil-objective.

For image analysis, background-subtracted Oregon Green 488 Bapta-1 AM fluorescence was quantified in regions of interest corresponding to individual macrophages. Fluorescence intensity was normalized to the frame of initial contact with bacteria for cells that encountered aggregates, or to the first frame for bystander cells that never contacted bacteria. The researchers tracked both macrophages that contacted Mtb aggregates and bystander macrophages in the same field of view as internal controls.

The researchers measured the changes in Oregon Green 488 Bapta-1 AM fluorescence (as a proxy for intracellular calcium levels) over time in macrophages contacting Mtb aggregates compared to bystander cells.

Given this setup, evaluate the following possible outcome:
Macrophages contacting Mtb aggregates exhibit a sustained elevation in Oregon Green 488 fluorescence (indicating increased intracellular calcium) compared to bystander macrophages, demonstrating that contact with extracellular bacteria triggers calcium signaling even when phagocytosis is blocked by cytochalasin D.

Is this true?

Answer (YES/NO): YES